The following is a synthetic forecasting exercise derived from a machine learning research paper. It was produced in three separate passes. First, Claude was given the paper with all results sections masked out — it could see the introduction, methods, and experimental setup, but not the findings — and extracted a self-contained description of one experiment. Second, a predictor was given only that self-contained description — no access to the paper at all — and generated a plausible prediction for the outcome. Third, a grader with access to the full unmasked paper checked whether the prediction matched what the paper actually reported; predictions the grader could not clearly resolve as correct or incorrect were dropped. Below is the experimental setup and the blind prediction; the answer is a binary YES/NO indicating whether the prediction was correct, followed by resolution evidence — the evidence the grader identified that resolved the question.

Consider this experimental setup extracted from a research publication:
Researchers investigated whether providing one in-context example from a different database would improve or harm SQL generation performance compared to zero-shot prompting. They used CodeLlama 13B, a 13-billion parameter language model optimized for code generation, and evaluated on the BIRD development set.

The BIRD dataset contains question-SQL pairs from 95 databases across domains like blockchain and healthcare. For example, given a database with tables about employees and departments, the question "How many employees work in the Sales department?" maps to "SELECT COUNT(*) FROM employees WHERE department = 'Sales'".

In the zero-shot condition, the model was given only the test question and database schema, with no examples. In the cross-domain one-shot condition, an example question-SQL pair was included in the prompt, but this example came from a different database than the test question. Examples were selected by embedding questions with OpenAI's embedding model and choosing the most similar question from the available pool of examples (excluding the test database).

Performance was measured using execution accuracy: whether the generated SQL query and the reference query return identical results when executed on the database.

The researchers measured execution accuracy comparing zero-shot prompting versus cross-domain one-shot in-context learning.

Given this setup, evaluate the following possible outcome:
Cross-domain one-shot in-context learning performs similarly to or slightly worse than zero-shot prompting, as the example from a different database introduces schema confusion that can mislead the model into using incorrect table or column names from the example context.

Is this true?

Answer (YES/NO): NO